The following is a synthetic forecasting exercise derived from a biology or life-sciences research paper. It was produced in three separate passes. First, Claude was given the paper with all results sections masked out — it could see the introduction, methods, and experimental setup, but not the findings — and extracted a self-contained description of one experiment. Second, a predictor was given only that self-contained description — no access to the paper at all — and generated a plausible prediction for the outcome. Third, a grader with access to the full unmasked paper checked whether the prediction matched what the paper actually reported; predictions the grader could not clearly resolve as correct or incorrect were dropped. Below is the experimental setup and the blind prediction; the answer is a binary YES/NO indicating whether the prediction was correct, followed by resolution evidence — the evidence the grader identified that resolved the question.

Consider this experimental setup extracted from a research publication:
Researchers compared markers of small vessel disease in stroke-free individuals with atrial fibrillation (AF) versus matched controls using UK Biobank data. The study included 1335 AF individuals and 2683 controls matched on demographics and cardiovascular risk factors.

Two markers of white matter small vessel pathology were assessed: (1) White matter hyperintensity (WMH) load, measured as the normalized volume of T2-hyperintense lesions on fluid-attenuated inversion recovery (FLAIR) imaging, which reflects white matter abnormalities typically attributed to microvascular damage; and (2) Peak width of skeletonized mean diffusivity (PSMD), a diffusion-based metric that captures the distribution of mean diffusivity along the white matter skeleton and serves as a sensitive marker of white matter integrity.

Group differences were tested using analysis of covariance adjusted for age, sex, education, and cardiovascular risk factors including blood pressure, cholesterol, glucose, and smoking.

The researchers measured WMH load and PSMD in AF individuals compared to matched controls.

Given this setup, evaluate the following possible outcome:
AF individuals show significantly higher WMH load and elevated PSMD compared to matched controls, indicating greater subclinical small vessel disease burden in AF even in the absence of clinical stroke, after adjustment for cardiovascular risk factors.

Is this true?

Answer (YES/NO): YES